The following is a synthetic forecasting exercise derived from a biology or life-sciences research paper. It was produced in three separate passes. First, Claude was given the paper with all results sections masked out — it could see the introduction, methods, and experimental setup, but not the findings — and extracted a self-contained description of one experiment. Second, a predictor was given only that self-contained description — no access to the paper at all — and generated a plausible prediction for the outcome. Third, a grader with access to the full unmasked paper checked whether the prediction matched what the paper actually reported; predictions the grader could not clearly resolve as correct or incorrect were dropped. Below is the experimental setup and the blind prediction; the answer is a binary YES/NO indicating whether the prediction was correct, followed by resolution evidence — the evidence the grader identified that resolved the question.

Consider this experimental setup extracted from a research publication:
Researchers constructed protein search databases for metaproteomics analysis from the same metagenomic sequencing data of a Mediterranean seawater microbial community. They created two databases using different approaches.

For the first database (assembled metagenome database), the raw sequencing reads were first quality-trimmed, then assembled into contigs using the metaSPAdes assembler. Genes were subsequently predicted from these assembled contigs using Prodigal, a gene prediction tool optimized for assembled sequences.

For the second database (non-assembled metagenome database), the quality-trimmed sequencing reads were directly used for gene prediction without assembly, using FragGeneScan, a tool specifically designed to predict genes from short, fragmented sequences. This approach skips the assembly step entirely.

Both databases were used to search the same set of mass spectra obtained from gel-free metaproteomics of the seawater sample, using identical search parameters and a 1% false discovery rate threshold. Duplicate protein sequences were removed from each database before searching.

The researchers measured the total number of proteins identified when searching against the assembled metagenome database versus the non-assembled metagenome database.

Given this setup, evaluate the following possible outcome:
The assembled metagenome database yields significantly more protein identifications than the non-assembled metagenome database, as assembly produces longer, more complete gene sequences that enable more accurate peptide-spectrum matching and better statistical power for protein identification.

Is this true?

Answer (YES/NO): NO